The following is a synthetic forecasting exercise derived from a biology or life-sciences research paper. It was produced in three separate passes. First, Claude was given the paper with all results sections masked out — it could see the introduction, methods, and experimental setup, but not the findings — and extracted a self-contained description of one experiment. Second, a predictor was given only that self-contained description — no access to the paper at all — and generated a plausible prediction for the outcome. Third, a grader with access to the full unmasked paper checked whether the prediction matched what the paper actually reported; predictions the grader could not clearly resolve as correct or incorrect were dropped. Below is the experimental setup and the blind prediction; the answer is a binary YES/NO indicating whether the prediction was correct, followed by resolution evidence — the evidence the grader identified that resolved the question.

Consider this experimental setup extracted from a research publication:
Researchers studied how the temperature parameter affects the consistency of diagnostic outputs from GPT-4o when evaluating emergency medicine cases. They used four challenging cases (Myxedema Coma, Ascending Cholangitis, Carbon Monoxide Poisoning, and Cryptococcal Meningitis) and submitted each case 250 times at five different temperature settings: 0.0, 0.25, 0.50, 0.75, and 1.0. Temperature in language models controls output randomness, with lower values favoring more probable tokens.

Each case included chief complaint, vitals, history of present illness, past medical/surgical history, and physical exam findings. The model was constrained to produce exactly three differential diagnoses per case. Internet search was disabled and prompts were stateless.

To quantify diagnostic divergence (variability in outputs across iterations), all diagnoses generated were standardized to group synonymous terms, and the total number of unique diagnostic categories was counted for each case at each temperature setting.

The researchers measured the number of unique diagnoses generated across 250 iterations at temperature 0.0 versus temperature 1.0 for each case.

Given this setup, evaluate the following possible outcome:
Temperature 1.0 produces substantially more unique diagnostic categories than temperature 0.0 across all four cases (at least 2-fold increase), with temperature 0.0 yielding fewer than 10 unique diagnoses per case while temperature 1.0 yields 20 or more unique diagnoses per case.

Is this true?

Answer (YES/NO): YES